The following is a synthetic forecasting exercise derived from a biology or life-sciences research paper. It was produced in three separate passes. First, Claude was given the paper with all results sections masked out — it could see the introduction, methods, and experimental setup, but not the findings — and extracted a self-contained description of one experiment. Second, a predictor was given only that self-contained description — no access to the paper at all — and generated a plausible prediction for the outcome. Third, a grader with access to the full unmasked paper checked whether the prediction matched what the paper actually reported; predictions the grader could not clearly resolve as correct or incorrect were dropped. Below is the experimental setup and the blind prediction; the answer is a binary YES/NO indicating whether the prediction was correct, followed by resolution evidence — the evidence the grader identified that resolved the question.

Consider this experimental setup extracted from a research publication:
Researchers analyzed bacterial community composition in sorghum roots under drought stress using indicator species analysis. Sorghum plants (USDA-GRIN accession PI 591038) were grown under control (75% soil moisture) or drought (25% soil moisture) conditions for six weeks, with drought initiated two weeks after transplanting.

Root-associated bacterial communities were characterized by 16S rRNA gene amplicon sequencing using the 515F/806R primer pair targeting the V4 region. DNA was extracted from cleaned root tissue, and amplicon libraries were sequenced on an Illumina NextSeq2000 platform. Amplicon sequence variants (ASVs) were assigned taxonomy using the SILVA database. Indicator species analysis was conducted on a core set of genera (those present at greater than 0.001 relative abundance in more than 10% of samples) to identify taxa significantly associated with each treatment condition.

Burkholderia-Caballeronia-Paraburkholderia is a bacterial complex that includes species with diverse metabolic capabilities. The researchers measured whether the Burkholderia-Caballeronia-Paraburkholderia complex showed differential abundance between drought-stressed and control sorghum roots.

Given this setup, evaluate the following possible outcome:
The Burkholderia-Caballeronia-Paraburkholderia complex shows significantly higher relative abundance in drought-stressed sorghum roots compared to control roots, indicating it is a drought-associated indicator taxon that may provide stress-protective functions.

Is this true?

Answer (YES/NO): YES